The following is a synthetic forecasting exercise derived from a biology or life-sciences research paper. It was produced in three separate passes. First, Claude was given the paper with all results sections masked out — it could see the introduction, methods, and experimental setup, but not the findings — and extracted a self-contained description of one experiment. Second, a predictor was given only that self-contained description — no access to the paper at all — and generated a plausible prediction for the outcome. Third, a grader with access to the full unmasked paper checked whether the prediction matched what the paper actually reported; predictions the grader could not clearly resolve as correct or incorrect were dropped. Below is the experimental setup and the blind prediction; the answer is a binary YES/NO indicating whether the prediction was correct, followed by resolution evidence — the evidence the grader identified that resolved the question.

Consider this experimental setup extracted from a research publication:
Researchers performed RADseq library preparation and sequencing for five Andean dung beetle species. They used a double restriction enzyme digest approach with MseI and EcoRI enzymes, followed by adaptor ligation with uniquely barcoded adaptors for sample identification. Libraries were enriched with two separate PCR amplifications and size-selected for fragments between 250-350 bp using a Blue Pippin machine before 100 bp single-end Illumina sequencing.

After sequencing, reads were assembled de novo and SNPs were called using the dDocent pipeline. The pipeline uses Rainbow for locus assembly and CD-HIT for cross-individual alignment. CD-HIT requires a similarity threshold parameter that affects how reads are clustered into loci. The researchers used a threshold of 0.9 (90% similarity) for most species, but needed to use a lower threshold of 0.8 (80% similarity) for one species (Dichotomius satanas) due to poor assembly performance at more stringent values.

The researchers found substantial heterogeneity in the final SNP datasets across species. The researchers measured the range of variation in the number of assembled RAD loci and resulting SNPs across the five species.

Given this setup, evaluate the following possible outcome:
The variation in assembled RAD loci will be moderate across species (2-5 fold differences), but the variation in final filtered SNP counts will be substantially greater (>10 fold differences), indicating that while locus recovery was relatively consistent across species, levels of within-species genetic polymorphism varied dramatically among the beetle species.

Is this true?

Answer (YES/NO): NO